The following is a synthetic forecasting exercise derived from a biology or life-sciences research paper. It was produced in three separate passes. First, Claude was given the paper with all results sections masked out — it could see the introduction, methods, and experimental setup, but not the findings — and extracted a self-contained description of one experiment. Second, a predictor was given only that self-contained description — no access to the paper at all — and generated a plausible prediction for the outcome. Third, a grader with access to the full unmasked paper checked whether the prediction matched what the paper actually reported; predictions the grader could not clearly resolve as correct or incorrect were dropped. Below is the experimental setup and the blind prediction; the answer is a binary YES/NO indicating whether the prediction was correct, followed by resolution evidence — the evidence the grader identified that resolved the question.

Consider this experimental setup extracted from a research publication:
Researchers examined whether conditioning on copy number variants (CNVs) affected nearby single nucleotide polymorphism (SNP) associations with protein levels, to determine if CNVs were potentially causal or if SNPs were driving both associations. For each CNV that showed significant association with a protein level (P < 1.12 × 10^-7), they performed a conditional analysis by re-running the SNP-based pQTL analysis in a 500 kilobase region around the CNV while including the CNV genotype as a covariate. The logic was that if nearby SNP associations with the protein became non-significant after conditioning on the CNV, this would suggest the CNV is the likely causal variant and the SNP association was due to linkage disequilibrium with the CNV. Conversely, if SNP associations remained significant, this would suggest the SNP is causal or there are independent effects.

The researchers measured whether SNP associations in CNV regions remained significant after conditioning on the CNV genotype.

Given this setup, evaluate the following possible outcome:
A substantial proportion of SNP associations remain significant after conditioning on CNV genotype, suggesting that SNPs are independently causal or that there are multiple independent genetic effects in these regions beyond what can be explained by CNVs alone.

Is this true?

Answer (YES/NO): NO